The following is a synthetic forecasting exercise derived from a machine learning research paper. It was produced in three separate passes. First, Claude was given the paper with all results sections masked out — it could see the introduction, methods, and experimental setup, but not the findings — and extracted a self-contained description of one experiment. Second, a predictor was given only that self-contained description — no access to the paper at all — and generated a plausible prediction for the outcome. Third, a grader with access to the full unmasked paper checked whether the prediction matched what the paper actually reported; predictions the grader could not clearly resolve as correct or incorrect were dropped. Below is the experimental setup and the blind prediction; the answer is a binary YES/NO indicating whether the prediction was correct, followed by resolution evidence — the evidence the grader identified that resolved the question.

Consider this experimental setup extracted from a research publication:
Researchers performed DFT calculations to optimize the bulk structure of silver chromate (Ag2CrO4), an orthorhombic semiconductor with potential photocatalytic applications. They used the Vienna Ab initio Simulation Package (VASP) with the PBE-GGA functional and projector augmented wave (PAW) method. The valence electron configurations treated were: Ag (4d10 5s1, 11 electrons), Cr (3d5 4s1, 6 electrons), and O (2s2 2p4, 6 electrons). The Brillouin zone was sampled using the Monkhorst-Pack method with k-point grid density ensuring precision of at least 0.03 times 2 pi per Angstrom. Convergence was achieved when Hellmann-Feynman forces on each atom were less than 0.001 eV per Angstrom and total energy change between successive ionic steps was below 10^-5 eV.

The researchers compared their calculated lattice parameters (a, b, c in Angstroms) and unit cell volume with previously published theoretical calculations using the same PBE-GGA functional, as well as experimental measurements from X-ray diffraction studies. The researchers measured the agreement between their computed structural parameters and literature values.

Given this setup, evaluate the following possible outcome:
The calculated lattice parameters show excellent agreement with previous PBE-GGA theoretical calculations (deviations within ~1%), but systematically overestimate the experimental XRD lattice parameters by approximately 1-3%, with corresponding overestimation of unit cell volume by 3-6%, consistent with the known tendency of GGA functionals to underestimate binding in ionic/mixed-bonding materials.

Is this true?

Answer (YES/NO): NO